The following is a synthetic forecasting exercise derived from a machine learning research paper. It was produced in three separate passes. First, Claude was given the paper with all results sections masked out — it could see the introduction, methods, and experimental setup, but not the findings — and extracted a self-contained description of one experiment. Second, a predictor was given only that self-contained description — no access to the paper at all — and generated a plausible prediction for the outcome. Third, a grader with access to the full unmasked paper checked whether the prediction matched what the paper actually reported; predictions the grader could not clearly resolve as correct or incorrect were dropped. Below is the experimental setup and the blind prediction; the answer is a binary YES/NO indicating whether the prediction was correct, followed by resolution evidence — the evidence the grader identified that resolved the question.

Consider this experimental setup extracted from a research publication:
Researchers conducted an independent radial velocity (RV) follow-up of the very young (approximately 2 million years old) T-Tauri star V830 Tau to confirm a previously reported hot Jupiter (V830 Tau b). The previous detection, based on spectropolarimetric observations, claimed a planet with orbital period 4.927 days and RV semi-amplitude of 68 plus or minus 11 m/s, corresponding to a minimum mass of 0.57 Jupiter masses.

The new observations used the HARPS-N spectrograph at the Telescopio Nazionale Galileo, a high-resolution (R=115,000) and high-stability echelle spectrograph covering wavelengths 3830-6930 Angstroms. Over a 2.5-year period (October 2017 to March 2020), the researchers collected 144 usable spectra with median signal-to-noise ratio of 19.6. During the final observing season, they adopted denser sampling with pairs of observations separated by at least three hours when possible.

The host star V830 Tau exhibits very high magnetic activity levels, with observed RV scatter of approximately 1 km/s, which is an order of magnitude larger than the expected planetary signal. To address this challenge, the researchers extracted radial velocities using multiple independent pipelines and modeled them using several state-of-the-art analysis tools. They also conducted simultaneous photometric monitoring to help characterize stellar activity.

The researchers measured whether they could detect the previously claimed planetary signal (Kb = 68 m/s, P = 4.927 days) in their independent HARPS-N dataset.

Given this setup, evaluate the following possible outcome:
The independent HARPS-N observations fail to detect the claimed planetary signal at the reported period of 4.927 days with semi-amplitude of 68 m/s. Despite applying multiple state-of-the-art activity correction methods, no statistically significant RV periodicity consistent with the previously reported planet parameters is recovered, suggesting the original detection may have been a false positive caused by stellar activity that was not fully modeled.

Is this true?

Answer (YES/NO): YES